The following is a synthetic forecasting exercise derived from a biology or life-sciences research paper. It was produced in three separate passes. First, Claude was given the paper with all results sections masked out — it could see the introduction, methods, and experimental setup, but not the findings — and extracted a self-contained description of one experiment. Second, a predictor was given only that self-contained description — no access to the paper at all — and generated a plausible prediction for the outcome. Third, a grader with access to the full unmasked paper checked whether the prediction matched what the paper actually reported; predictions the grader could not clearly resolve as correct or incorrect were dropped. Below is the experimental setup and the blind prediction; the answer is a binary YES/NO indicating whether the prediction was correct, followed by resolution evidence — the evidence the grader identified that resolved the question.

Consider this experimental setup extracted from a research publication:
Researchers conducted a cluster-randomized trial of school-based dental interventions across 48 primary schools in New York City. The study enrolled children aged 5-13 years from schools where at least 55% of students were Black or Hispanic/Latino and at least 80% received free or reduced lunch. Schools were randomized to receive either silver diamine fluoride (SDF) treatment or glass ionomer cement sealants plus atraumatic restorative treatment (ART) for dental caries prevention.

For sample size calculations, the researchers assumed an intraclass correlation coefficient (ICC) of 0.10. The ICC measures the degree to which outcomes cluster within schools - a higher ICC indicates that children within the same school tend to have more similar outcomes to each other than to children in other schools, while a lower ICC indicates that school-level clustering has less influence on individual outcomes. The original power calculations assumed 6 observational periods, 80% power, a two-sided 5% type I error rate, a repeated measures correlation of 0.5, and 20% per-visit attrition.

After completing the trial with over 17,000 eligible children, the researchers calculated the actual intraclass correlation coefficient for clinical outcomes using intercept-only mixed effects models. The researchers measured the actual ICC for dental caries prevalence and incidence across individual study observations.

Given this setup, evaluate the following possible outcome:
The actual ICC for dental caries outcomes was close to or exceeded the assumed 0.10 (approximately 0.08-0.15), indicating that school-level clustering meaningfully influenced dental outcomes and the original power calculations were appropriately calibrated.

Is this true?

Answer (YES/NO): NO